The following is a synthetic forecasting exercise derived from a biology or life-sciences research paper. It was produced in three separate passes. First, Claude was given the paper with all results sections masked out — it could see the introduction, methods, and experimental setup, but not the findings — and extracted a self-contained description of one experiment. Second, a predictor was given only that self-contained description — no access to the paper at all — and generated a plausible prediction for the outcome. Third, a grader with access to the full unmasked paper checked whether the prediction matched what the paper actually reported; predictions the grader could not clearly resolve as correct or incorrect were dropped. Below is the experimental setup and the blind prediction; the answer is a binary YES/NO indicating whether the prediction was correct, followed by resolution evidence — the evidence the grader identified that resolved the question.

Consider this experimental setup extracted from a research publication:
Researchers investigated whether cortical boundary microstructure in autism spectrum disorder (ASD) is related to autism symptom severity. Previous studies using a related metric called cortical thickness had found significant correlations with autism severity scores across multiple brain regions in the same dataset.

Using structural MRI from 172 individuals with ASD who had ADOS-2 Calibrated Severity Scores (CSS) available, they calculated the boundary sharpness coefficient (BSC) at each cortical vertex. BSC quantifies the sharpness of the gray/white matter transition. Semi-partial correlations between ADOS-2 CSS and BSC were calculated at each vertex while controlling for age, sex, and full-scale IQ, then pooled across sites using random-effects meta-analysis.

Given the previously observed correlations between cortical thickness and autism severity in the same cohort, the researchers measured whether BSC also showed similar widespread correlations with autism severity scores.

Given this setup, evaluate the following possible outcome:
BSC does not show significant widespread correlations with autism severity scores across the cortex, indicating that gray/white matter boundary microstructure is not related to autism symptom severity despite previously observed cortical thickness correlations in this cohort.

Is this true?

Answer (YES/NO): NO